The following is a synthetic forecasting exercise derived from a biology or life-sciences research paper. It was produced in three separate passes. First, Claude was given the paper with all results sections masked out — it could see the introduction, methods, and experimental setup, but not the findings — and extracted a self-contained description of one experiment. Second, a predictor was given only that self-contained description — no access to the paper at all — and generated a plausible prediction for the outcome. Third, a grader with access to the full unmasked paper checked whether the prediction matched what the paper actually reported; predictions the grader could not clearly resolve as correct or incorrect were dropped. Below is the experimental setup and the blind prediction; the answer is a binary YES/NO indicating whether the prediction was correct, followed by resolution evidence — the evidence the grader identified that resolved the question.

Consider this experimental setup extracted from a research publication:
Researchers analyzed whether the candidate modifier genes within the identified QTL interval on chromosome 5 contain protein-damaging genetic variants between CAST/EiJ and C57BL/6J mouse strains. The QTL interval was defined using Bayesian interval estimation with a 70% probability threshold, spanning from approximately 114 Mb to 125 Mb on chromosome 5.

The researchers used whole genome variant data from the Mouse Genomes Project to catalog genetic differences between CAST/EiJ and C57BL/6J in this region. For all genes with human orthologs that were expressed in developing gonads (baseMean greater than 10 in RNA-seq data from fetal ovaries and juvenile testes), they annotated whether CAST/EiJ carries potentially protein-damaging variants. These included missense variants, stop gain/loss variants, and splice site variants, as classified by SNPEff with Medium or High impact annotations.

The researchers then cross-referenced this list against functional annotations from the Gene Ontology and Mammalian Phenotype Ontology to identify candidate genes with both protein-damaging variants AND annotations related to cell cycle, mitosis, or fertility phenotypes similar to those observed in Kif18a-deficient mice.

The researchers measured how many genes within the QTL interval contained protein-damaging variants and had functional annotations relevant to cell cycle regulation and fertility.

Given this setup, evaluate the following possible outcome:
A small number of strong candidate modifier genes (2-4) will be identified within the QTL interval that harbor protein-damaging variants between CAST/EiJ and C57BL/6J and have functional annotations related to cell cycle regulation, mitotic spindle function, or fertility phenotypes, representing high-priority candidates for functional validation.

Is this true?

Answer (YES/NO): NO